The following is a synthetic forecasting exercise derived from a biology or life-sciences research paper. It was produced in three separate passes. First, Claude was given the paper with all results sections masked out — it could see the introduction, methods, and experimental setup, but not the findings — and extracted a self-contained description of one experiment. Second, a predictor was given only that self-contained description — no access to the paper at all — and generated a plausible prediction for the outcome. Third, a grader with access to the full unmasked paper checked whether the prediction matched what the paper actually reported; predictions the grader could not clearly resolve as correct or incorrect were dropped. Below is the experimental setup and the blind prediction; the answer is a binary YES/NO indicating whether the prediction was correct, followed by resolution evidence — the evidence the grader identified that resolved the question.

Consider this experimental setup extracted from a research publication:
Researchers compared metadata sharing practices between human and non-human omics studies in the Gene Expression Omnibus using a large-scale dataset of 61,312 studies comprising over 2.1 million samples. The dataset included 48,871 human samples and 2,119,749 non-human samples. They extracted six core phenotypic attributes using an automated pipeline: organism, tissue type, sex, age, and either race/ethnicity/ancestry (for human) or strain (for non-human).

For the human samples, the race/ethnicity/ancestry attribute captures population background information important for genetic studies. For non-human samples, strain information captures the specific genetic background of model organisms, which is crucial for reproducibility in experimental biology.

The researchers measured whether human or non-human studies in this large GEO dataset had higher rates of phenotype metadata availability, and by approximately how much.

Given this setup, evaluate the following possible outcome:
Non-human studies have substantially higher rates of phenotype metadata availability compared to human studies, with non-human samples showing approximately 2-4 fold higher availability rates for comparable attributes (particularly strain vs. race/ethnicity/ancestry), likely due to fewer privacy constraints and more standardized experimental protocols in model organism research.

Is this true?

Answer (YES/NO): NO